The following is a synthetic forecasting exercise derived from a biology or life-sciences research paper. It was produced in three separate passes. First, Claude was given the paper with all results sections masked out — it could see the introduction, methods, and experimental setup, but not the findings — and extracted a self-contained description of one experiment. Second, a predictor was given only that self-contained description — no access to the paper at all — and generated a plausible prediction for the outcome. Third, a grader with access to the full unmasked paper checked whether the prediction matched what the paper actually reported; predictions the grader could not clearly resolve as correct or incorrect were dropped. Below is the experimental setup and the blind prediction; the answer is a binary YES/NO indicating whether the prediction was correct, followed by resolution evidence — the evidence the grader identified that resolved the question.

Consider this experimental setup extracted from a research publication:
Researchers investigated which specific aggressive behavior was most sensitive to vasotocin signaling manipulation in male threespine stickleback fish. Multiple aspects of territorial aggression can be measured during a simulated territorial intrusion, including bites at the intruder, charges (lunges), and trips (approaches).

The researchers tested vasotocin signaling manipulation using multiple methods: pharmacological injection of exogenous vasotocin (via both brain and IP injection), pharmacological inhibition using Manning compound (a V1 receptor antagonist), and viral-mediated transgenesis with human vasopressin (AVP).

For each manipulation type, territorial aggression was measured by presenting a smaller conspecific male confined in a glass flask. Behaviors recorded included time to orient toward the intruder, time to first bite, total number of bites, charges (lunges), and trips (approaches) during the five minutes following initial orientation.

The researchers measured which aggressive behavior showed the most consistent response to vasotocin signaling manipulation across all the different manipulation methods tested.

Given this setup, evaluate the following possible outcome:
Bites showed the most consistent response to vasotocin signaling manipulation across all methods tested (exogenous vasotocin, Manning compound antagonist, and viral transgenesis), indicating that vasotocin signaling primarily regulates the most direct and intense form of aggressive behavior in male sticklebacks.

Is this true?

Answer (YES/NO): NO